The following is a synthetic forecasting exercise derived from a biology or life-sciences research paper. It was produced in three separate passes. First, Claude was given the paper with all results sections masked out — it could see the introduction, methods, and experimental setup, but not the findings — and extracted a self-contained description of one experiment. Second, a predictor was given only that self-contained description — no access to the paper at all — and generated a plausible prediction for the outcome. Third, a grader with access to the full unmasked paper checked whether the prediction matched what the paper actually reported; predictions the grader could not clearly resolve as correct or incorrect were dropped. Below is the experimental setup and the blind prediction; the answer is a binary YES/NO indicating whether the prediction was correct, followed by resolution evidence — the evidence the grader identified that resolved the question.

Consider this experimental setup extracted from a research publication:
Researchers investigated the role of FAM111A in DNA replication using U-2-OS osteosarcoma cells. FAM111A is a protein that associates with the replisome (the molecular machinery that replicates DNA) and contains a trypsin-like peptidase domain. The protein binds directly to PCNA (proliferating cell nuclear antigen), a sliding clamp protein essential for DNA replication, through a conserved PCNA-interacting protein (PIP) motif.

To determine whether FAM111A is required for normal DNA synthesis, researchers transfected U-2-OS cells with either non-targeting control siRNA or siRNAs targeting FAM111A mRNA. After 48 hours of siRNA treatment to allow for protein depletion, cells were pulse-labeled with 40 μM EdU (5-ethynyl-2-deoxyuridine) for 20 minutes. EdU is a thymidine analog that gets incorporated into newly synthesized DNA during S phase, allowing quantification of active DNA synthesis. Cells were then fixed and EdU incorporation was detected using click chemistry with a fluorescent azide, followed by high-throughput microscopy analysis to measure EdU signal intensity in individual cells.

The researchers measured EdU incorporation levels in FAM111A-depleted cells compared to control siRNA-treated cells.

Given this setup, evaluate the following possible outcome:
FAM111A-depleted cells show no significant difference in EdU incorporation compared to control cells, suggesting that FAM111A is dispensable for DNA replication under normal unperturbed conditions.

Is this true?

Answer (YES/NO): NO